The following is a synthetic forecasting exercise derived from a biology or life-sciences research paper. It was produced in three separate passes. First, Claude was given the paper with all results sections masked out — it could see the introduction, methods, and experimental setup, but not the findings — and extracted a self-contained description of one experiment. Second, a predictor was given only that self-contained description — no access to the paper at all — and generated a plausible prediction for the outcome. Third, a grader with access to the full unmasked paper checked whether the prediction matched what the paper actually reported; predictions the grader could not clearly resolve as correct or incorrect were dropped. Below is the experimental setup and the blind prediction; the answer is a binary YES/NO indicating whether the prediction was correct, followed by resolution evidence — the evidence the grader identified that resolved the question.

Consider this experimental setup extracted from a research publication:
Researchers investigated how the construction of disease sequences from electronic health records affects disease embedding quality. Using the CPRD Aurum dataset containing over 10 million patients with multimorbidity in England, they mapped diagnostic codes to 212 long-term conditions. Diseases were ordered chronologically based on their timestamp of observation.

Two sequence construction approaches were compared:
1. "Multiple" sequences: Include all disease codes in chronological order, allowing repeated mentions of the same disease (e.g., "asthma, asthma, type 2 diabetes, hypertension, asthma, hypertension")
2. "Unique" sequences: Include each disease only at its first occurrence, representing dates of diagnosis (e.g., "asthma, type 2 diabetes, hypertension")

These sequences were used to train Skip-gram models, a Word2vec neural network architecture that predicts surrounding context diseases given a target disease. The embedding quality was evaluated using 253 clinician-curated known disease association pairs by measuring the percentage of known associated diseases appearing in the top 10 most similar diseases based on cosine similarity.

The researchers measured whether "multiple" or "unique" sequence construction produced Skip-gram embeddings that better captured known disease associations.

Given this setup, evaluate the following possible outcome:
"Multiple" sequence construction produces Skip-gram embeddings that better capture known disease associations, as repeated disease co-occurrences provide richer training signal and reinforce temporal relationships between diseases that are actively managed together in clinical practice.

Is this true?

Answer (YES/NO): YES